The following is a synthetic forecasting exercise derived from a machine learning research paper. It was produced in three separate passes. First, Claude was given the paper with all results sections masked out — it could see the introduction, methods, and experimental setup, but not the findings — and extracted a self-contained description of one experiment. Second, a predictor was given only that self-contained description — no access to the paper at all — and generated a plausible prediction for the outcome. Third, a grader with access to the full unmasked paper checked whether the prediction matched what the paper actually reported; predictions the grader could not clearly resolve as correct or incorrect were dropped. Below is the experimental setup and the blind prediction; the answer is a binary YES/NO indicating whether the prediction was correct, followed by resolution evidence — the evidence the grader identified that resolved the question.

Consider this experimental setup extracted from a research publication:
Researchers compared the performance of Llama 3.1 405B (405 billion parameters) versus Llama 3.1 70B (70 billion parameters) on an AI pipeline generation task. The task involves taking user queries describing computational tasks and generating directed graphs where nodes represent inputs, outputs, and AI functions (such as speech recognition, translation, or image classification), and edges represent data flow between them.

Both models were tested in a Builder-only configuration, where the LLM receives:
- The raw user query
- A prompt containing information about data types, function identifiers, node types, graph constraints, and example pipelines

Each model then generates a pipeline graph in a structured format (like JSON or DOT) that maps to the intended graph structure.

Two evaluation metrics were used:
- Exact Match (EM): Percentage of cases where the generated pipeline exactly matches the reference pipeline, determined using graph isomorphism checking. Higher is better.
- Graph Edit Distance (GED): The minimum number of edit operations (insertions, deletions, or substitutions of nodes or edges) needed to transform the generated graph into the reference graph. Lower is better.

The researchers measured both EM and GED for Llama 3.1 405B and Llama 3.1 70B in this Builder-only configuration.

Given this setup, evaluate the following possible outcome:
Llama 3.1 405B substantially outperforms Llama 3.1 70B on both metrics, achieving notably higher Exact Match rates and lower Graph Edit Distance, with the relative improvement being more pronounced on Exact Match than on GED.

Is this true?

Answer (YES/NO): NO